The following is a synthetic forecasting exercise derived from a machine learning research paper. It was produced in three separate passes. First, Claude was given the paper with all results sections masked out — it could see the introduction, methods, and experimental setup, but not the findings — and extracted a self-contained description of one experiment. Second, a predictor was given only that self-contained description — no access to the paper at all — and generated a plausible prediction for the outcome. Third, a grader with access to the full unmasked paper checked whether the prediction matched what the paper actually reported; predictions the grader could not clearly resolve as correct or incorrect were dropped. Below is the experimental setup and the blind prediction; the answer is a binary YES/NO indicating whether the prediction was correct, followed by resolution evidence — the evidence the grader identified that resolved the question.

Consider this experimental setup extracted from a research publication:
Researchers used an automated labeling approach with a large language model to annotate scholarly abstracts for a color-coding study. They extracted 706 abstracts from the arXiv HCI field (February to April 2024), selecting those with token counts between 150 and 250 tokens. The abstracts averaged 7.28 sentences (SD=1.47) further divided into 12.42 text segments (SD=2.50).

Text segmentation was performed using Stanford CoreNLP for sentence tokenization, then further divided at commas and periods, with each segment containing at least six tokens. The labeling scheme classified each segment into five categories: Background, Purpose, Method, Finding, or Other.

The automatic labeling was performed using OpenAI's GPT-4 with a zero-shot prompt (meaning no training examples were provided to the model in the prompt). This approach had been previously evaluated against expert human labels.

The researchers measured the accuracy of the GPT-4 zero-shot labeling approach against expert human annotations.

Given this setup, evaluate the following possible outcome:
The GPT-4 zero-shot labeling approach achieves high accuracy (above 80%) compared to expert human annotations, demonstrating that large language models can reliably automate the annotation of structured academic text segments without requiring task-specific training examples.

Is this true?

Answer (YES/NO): YES